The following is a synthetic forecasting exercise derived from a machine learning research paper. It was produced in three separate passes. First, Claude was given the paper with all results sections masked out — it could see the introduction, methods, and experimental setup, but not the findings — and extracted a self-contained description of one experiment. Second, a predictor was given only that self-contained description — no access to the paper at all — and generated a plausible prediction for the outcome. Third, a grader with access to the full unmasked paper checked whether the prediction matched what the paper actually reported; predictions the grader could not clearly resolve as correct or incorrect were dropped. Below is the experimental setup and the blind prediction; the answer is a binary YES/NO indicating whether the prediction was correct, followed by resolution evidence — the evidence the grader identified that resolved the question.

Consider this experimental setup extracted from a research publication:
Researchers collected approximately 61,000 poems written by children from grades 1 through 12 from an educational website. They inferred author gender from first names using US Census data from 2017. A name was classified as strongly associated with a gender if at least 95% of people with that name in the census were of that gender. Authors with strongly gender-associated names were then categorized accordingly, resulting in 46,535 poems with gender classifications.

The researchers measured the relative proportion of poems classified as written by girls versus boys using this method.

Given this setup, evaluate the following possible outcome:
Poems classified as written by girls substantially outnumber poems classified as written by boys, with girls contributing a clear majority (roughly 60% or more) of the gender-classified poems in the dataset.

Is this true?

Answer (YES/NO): YES